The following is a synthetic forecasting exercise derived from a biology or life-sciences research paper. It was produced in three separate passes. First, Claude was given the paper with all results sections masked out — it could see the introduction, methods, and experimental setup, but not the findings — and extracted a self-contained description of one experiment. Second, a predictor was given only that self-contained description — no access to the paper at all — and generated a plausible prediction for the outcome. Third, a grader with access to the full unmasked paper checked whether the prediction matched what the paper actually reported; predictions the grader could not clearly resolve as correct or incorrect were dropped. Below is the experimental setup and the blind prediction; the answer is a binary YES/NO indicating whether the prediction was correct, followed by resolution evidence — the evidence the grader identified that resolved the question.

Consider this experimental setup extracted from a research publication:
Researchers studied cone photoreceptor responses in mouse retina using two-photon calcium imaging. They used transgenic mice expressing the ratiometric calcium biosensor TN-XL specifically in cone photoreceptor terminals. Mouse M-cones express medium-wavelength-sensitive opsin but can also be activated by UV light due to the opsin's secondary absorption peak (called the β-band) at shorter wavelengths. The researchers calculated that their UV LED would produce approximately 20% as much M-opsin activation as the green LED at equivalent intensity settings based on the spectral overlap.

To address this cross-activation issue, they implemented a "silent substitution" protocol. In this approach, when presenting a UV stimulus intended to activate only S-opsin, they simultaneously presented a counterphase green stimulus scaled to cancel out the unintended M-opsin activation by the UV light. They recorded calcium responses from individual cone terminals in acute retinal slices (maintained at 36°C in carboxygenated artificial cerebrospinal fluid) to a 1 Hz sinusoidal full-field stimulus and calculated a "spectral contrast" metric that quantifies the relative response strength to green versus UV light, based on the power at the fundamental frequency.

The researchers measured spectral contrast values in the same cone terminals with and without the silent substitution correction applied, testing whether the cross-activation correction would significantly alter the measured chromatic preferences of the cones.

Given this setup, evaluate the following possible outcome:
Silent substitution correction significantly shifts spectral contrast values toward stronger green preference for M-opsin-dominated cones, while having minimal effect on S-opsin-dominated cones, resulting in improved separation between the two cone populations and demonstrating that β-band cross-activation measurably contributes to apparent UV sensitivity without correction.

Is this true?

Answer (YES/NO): YES